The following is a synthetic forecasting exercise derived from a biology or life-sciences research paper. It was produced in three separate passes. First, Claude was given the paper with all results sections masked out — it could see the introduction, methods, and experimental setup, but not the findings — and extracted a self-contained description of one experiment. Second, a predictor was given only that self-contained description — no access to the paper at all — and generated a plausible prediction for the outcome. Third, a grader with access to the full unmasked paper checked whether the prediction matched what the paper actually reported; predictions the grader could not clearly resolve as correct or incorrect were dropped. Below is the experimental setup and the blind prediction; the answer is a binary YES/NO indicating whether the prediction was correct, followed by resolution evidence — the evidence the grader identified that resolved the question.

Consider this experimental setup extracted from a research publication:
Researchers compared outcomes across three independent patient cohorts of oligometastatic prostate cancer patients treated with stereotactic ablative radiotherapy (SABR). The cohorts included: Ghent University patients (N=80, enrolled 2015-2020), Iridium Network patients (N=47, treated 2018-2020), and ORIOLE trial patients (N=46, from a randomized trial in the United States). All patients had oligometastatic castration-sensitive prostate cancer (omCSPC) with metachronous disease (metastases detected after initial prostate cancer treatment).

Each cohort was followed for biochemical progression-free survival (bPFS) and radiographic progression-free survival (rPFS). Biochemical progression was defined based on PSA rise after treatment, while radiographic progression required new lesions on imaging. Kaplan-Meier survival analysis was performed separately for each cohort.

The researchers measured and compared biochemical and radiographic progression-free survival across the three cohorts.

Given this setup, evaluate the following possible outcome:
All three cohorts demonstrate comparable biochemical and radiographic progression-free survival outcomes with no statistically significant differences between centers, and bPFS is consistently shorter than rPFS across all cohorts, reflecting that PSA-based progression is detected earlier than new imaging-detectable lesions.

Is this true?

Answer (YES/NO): NO